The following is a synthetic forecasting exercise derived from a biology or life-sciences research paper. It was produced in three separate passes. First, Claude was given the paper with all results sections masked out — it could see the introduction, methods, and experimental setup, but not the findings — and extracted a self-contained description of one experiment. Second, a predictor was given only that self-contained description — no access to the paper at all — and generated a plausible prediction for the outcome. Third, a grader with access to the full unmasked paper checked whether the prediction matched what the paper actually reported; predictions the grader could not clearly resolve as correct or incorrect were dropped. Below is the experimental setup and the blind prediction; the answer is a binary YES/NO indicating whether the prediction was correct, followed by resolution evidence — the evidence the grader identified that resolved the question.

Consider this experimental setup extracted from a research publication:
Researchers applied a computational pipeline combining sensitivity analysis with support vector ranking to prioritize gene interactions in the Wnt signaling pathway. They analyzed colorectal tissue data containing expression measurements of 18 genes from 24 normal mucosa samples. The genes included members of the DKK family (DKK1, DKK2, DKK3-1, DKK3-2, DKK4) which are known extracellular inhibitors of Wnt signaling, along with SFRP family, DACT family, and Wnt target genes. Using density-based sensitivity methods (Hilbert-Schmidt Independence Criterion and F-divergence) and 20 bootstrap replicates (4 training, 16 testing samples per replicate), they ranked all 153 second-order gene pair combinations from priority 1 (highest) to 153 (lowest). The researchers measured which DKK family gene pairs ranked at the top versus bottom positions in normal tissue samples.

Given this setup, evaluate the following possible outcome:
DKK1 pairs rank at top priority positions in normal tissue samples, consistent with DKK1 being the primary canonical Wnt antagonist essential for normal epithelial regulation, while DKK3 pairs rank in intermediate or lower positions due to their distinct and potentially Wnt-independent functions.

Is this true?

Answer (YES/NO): NO